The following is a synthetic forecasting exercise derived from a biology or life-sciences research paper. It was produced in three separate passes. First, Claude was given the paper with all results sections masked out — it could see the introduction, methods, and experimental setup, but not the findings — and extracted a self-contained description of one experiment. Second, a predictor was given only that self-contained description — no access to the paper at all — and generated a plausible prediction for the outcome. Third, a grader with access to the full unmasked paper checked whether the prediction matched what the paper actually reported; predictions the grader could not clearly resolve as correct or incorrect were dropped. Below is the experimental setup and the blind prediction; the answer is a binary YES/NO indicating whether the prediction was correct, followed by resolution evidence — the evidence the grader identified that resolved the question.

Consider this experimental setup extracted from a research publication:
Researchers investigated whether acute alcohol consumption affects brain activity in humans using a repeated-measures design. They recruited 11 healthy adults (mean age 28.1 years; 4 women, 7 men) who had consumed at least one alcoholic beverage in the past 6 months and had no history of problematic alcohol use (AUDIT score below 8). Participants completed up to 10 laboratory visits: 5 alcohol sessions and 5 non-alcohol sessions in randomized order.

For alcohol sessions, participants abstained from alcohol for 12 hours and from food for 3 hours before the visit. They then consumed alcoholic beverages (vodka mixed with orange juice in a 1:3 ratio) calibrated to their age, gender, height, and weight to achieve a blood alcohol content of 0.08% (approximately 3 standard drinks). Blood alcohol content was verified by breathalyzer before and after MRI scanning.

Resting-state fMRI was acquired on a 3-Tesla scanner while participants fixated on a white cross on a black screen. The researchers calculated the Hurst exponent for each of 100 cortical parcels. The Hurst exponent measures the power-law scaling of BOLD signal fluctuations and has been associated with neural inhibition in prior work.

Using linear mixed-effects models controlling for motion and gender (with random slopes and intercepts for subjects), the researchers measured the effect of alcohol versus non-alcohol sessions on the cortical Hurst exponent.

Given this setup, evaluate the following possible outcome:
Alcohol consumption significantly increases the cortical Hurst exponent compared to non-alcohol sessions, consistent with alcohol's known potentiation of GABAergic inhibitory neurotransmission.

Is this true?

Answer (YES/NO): NO